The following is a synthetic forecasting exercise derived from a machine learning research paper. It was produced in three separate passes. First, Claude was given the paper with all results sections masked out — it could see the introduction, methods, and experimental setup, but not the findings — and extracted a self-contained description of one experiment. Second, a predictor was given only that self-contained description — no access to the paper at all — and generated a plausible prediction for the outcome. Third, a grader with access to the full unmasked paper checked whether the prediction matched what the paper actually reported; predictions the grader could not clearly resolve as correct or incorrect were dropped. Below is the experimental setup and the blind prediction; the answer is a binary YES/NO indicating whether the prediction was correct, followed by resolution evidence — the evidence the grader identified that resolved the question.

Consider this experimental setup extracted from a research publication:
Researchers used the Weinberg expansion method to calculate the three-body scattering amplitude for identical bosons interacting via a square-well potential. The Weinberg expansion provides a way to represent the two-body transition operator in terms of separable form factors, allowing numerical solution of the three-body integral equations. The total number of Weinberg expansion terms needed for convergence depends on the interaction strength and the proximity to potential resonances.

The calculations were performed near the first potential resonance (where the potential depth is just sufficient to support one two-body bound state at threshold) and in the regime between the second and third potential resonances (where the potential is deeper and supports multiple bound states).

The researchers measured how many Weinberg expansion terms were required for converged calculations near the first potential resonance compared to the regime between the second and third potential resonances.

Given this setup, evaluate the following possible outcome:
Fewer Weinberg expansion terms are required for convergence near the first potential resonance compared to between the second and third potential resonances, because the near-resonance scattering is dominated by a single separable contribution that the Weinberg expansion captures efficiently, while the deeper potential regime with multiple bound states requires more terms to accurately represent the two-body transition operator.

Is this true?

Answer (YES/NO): YES